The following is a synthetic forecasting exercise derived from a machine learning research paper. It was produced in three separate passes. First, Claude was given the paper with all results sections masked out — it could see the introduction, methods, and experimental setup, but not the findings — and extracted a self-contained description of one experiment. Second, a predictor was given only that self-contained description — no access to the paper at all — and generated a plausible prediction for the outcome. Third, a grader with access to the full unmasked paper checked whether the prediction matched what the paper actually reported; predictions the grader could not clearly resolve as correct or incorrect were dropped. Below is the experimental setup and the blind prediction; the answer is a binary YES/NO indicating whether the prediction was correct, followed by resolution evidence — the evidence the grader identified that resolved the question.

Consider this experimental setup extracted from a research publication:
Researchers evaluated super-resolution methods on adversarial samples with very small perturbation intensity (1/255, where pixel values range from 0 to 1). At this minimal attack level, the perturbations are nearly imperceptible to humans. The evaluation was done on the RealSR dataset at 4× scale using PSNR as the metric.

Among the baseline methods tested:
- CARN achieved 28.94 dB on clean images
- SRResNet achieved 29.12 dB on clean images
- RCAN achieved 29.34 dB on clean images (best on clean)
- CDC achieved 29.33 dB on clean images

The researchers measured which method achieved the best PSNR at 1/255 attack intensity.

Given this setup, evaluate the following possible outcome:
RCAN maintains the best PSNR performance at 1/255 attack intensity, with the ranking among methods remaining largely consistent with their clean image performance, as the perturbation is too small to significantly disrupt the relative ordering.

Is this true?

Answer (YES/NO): NO